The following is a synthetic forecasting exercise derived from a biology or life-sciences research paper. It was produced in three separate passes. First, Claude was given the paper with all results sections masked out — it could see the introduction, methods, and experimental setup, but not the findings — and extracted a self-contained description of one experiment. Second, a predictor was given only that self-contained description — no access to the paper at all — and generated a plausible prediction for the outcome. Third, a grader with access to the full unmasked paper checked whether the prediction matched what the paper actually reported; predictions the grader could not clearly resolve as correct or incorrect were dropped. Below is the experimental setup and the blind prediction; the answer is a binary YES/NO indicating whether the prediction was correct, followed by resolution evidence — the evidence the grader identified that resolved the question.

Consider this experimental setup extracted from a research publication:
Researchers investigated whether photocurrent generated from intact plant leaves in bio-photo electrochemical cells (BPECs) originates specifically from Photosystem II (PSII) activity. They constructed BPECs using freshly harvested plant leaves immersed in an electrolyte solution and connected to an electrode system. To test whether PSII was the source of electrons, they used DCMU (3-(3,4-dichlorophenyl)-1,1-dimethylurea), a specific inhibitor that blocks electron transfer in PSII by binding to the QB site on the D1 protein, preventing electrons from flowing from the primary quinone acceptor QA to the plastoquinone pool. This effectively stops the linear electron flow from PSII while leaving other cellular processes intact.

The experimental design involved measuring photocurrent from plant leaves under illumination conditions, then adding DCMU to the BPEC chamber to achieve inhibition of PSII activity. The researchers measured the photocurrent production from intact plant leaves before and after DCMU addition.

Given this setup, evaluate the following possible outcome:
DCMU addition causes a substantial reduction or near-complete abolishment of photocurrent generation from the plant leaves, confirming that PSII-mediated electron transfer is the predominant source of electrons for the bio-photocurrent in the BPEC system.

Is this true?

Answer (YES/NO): YES